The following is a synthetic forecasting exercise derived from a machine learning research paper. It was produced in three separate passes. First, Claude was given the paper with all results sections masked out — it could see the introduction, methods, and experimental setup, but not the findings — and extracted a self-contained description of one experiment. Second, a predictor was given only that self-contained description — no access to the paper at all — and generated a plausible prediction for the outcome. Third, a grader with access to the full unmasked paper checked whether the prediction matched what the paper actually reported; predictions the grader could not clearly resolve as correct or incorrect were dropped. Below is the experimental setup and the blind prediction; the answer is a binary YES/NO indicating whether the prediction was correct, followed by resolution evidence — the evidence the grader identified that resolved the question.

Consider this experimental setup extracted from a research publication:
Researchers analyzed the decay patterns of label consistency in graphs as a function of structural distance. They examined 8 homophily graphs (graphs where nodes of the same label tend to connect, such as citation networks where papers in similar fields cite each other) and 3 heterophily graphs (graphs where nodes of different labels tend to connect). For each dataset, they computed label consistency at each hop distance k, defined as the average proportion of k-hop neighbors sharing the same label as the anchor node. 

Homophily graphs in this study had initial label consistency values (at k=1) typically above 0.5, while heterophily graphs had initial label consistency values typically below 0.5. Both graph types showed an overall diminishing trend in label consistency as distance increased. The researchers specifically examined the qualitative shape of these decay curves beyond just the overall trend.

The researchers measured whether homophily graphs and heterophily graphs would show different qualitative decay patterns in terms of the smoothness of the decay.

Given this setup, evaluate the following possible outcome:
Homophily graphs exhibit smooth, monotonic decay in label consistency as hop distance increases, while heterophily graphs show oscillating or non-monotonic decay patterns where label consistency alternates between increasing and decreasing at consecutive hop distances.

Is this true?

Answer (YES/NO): YES